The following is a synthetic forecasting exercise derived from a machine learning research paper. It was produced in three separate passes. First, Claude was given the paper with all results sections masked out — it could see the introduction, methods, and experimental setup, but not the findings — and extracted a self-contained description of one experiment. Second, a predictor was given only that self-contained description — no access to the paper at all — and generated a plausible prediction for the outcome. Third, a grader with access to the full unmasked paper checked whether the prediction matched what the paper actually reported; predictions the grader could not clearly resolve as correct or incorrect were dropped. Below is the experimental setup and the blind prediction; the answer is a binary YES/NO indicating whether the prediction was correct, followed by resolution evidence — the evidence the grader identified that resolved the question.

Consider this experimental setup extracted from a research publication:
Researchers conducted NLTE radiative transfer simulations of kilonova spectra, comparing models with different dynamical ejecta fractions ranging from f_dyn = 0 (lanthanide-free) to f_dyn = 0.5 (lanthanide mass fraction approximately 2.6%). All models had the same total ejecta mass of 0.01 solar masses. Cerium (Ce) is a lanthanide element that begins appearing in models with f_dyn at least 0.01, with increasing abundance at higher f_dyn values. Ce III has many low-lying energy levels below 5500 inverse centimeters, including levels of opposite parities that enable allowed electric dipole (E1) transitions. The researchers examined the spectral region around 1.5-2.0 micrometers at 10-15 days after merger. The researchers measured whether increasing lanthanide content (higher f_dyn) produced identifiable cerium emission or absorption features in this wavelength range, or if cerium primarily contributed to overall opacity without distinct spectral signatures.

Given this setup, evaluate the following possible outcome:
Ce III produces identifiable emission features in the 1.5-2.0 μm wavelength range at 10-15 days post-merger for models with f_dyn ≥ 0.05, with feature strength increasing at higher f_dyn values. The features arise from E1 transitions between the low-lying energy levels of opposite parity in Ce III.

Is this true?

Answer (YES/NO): YES